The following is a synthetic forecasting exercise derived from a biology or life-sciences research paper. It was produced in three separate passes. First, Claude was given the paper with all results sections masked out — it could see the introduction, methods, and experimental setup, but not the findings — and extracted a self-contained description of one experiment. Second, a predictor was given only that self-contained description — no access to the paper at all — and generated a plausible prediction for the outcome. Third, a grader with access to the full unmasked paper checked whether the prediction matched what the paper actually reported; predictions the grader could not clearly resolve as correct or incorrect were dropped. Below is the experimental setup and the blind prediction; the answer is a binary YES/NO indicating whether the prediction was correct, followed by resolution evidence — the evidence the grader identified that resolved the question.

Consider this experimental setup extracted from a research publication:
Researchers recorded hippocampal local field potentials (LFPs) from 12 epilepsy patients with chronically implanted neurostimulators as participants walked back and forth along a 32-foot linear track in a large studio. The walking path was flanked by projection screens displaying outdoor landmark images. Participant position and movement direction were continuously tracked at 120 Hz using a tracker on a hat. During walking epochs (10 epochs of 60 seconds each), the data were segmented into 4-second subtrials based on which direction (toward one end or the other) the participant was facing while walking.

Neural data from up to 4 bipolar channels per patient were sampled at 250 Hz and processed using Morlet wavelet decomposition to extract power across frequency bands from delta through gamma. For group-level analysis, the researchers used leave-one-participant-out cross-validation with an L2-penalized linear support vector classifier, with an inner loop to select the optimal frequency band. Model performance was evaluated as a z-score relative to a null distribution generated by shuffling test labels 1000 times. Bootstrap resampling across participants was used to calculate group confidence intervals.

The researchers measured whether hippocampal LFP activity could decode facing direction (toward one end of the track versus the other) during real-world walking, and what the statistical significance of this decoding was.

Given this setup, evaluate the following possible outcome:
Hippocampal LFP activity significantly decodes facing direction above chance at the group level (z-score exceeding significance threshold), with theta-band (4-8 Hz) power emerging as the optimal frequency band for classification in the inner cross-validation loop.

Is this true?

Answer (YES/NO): NO